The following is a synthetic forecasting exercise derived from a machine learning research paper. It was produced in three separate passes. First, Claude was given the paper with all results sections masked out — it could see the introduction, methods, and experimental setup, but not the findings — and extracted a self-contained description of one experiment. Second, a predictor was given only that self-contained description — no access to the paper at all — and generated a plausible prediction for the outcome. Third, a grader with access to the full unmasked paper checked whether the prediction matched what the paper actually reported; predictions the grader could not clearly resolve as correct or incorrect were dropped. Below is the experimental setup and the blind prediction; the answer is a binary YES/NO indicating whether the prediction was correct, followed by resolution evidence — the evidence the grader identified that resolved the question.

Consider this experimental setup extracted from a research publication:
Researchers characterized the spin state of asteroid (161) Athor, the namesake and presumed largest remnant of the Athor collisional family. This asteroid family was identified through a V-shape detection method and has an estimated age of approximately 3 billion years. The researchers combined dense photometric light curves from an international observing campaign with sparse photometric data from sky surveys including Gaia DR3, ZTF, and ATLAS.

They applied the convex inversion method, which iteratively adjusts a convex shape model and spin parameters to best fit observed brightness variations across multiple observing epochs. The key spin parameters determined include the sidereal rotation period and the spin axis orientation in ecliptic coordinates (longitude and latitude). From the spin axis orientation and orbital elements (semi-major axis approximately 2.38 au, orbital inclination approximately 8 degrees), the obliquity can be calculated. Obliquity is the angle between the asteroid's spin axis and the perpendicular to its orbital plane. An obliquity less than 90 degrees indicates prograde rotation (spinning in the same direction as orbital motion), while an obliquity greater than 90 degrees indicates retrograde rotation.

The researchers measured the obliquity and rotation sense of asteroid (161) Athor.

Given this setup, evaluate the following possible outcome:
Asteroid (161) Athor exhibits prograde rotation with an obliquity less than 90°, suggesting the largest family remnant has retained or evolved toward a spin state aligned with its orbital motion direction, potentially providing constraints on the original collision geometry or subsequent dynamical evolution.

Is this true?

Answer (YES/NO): NO